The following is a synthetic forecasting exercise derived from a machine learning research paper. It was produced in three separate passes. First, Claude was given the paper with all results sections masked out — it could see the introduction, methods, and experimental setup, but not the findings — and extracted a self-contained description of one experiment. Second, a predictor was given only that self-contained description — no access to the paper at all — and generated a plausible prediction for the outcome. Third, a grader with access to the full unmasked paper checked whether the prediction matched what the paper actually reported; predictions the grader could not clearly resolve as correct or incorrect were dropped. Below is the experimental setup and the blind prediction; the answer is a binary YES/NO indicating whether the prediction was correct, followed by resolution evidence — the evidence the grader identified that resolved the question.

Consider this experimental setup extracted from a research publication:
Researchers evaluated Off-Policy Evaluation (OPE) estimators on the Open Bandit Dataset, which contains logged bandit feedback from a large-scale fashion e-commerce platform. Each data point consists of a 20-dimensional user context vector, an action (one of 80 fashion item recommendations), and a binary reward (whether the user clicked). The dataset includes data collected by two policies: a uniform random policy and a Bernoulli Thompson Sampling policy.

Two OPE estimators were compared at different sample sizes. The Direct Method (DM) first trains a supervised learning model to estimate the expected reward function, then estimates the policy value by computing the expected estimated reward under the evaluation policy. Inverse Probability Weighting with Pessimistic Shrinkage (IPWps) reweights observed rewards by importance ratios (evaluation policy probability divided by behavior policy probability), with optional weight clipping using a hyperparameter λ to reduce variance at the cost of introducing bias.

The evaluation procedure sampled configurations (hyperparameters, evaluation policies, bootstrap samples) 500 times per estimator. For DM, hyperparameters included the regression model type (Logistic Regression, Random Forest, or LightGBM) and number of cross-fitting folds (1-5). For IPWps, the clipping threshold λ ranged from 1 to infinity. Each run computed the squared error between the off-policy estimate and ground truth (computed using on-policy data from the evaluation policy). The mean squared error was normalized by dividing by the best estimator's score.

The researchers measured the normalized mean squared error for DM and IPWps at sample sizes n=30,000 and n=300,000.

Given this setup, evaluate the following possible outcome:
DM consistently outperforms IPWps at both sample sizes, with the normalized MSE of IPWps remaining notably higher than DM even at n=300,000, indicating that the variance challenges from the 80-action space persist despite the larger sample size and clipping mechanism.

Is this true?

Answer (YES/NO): NO